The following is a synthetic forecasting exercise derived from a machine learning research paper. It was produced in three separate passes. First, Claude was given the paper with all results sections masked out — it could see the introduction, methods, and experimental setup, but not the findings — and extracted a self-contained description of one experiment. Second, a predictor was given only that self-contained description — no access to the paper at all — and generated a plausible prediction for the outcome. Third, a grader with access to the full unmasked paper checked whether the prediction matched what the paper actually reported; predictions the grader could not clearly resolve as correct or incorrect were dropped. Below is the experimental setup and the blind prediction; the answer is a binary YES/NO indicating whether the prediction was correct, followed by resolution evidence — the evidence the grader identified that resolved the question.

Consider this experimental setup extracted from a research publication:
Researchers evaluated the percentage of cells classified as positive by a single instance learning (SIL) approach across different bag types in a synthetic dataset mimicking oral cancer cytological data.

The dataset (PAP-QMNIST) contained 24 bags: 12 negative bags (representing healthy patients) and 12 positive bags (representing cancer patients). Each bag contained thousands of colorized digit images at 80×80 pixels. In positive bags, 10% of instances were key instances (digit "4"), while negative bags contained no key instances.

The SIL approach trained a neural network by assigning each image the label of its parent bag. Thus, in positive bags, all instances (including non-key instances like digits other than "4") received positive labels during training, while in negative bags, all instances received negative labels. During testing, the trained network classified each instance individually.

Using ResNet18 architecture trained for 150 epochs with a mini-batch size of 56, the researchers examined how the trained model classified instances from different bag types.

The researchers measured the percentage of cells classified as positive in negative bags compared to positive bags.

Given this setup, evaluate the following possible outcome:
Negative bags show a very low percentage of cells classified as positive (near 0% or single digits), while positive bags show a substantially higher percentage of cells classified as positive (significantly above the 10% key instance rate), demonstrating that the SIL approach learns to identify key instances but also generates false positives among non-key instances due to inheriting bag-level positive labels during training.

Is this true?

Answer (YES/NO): NO